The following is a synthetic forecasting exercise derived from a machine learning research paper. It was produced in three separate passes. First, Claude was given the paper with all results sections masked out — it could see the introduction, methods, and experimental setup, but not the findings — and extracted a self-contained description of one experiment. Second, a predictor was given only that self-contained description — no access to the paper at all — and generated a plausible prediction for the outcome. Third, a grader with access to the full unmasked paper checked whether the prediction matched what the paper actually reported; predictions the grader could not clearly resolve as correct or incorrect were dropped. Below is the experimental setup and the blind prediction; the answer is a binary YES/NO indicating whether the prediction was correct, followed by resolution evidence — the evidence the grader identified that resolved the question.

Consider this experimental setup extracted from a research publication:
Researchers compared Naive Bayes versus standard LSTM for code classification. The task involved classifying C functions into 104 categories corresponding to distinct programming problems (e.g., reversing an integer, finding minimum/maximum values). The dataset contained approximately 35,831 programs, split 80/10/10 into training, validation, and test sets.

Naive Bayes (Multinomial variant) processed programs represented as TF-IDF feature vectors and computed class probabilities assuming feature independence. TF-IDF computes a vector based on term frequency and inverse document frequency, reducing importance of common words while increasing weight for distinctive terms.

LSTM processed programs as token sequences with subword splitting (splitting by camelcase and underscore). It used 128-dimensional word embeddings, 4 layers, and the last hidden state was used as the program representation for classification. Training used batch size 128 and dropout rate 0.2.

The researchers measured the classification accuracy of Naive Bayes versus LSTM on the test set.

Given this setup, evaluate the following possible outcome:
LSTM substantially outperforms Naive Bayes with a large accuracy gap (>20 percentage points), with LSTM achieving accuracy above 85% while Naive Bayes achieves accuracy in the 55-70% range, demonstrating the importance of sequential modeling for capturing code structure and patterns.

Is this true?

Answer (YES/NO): NO